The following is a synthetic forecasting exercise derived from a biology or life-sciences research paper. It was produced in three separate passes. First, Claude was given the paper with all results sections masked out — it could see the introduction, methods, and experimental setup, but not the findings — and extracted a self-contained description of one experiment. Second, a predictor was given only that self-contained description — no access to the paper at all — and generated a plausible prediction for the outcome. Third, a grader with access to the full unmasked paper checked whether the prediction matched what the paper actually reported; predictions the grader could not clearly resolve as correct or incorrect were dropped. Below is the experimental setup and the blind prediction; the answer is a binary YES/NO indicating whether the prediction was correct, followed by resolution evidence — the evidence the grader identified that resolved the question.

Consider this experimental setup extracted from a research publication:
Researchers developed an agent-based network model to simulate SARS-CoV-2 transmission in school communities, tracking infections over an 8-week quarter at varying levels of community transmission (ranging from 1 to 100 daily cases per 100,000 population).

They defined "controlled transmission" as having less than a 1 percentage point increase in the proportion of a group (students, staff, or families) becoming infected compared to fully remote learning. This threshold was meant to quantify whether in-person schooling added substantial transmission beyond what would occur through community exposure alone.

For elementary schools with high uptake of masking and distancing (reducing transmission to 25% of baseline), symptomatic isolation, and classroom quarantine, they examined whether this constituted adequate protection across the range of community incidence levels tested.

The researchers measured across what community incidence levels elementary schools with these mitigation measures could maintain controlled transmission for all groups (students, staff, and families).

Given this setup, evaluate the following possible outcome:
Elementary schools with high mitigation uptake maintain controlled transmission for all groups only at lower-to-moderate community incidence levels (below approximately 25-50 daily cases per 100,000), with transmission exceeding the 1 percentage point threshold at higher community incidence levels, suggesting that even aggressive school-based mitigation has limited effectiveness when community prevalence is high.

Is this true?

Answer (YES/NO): YES